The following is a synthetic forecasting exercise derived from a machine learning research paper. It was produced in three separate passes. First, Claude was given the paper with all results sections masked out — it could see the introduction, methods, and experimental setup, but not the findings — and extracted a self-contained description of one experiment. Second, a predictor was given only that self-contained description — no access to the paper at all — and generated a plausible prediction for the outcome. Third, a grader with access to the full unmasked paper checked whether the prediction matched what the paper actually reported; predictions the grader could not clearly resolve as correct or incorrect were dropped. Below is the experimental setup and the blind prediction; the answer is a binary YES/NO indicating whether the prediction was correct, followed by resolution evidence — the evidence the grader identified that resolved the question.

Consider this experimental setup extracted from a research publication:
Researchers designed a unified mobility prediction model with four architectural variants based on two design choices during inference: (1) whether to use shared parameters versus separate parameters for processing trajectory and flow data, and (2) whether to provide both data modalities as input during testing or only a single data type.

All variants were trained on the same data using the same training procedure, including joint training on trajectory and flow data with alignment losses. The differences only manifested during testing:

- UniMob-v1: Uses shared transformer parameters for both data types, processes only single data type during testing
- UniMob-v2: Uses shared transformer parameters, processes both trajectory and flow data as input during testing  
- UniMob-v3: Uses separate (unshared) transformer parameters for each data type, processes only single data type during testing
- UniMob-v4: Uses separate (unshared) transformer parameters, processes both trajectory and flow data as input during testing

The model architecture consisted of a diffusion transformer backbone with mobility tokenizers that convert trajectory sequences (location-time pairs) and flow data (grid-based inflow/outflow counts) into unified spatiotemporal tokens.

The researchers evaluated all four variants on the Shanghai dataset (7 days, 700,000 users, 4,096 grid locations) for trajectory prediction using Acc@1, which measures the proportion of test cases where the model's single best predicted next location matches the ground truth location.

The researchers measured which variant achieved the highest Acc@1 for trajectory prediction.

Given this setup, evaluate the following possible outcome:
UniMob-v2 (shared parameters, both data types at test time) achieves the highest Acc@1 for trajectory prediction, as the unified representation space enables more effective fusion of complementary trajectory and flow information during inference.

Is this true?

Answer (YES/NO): NO